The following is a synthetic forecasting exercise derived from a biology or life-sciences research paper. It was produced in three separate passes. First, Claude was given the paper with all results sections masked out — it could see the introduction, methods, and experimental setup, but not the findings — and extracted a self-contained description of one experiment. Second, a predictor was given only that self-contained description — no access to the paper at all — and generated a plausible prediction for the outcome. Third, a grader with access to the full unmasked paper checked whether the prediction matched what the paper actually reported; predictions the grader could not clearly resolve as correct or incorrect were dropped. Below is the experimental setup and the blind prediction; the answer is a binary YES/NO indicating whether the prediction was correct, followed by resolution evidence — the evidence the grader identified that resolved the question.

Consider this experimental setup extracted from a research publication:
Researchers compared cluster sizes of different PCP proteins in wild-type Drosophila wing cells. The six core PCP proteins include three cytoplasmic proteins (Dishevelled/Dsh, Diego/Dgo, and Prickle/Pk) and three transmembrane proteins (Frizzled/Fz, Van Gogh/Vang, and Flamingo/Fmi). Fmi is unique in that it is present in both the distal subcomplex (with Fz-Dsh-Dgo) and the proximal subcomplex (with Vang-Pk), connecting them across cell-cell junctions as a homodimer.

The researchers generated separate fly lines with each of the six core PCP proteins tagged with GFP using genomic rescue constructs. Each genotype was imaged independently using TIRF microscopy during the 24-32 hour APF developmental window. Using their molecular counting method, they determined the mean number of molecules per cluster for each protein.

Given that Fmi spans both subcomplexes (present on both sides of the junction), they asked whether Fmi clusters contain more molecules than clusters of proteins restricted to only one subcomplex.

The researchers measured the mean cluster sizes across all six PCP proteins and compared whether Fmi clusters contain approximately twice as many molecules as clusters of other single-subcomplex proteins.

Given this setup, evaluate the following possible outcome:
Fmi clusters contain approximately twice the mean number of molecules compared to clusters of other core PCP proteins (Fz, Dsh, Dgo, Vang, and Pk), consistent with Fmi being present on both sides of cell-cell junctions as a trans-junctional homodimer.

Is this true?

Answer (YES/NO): NO